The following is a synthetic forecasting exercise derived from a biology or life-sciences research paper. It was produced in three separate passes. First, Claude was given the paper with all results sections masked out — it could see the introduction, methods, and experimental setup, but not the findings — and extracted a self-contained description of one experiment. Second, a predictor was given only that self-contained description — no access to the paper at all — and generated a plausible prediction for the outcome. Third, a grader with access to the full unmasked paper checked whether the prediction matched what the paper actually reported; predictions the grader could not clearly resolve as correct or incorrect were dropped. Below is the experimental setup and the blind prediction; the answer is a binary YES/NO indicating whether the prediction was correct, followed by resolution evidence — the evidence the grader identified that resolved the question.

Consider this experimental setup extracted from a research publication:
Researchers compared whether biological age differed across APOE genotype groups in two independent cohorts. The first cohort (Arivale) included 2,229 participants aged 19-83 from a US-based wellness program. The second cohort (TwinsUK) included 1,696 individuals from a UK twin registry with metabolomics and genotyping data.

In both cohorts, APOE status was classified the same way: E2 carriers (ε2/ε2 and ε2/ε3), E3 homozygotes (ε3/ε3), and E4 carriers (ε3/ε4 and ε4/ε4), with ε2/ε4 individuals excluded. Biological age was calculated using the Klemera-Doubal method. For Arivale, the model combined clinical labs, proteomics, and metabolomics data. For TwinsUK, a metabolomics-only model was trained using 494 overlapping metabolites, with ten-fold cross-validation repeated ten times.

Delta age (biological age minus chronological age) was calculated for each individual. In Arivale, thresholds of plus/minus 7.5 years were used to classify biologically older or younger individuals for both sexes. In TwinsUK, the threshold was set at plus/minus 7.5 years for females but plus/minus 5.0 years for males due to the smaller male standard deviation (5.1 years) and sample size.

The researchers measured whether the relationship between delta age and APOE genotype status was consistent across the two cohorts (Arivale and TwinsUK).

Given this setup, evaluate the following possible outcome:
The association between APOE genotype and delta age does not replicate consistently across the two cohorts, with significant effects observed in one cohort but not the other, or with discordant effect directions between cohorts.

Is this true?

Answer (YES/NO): YES